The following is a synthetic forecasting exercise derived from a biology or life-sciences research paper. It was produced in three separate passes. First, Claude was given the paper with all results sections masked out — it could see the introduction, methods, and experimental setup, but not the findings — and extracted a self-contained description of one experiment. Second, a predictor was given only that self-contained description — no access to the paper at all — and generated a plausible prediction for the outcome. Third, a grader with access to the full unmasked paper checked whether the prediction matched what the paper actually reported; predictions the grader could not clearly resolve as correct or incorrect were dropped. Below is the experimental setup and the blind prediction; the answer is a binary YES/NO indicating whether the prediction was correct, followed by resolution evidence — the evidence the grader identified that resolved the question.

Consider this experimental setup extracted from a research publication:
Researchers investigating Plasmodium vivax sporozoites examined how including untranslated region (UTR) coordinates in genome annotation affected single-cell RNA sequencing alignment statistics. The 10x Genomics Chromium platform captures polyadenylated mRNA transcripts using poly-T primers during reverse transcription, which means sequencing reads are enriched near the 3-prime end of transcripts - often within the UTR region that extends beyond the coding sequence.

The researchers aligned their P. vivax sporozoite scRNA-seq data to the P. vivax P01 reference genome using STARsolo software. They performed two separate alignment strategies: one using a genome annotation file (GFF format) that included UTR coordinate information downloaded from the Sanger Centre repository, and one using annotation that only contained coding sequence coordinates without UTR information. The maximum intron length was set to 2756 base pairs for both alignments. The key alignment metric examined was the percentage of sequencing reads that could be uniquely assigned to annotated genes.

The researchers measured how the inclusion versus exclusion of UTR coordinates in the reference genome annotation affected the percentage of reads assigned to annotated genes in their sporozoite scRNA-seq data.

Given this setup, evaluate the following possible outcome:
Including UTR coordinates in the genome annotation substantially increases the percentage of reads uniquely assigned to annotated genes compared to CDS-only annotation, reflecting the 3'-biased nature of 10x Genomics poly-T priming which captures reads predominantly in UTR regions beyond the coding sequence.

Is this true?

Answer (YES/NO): YES